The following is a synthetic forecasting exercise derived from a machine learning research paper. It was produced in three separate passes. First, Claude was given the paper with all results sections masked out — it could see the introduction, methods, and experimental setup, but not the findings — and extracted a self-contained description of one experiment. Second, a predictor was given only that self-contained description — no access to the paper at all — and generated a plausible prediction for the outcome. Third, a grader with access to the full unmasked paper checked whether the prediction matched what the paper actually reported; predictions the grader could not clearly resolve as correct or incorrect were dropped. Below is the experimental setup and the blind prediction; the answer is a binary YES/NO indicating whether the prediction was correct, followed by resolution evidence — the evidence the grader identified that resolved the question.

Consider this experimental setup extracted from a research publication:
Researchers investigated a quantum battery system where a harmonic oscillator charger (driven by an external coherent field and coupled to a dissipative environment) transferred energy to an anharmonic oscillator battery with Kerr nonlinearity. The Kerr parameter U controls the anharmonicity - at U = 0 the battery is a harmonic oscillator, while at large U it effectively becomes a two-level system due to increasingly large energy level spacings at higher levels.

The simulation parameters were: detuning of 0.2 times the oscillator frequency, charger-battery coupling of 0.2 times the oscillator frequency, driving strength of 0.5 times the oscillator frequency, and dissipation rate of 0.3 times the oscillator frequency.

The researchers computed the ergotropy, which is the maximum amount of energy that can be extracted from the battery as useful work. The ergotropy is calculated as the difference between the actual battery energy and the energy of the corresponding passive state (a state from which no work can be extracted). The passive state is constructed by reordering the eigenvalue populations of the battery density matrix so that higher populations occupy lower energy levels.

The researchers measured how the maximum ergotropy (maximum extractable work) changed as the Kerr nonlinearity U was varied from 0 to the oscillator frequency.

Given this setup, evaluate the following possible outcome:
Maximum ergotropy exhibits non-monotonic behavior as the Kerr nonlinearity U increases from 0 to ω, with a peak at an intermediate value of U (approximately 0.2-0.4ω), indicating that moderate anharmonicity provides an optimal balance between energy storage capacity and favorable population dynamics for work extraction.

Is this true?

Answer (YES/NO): NO